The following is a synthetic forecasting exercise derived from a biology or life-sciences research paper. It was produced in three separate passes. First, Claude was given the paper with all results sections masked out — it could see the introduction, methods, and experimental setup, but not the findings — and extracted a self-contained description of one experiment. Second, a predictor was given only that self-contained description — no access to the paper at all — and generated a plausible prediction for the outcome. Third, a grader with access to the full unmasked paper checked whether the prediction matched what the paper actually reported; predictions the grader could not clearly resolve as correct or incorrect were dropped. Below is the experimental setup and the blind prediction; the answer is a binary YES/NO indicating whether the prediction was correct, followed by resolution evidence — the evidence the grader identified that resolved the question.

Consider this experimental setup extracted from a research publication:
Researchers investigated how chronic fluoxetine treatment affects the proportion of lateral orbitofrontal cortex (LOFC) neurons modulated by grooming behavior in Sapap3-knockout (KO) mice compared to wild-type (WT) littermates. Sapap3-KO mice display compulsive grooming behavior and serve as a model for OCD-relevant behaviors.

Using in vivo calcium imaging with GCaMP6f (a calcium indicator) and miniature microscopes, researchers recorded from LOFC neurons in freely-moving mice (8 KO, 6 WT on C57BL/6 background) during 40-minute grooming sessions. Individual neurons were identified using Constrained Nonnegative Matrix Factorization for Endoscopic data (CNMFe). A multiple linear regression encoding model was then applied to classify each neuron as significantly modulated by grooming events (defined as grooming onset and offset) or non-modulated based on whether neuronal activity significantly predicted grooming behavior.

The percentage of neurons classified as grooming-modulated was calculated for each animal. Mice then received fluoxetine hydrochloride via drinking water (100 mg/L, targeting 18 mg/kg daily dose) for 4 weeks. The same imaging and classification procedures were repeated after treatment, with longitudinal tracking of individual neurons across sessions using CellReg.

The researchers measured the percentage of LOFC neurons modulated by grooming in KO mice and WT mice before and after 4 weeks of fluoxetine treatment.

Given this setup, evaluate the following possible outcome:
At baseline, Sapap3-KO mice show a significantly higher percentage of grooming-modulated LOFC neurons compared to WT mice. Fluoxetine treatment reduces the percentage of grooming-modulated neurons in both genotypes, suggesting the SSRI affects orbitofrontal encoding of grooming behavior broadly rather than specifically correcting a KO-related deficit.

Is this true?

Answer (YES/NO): NO